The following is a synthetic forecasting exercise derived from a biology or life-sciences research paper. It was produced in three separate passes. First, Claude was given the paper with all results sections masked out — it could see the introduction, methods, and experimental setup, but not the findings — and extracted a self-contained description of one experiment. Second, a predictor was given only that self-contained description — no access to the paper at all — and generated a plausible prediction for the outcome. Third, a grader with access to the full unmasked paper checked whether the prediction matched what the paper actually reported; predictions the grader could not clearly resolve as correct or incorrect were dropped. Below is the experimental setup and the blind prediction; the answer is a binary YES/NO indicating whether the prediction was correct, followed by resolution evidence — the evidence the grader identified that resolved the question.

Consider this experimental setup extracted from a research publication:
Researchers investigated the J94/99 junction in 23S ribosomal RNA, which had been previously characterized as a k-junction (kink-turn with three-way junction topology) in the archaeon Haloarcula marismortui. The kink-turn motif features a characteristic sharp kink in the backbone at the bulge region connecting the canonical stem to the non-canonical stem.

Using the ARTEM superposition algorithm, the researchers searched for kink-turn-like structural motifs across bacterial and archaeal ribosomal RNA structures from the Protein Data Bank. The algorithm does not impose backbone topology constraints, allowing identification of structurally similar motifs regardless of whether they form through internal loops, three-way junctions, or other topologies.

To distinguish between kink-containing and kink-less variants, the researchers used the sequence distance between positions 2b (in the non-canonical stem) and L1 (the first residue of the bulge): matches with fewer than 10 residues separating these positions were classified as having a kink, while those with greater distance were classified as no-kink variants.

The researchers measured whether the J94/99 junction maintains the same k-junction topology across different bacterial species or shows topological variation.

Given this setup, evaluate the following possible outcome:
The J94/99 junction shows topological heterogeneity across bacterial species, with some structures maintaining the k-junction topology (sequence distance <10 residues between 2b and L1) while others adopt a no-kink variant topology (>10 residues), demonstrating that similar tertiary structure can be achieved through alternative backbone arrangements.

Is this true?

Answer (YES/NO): NO